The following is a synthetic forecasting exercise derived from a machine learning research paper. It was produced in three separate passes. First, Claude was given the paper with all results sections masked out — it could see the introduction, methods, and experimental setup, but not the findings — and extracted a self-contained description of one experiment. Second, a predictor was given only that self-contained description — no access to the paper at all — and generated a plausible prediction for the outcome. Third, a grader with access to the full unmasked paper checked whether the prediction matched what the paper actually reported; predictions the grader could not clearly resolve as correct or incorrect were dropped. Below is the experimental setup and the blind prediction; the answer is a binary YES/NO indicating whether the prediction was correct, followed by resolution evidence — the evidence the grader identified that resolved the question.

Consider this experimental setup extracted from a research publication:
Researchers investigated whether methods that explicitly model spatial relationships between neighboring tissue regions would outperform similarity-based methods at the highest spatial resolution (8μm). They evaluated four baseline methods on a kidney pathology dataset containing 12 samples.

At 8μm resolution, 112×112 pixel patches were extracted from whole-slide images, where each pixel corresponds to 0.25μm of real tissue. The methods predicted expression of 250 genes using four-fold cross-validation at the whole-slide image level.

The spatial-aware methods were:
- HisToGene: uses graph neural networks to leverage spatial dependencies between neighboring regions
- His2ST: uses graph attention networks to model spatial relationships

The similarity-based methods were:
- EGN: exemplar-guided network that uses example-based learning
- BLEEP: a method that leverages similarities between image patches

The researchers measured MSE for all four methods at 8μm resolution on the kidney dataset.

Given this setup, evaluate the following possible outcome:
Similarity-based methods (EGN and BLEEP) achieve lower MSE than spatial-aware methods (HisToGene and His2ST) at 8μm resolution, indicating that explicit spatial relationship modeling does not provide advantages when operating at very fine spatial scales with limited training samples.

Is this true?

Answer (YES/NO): YES